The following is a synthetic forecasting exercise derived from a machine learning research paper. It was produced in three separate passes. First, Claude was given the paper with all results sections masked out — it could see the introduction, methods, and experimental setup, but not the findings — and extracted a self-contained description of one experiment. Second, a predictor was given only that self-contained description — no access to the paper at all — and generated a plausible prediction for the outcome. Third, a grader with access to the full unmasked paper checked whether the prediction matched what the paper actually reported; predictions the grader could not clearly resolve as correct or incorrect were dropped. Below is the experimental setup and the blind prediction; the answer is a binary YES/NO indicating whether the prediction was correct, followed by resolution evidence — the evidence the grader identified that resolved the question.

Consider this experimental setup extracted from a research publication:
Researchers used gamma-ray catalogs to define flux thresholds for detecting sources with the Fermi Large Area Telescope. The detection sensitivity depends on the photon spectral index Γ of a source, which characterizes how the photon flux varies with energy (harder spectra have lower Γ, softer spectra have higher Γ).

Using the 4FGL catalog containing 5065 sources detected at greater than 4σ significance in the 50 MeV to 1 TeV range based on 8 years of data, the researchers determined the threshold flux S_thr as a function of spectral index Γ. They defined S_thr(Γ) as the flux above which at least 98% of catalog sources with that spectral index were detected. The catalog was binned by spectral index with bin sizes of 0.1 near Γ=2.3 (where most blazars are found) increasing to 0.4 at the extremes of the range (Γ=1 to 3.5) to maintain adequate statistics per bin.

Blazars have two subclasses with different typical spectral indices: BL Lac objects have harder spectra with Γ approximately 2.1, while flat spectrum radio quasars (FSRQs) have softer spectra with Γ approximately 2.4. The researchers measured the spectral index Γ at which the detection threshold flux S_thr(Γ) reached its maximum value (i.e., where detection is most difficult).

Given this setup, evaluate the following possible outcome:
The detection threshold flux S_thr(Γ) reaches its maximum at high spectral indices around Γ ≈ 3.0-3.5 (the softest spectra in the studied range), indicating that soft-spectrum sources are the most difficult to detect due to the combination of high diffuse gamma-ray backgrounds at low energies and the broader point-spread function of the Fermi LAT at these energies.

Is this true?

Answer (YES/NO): NO